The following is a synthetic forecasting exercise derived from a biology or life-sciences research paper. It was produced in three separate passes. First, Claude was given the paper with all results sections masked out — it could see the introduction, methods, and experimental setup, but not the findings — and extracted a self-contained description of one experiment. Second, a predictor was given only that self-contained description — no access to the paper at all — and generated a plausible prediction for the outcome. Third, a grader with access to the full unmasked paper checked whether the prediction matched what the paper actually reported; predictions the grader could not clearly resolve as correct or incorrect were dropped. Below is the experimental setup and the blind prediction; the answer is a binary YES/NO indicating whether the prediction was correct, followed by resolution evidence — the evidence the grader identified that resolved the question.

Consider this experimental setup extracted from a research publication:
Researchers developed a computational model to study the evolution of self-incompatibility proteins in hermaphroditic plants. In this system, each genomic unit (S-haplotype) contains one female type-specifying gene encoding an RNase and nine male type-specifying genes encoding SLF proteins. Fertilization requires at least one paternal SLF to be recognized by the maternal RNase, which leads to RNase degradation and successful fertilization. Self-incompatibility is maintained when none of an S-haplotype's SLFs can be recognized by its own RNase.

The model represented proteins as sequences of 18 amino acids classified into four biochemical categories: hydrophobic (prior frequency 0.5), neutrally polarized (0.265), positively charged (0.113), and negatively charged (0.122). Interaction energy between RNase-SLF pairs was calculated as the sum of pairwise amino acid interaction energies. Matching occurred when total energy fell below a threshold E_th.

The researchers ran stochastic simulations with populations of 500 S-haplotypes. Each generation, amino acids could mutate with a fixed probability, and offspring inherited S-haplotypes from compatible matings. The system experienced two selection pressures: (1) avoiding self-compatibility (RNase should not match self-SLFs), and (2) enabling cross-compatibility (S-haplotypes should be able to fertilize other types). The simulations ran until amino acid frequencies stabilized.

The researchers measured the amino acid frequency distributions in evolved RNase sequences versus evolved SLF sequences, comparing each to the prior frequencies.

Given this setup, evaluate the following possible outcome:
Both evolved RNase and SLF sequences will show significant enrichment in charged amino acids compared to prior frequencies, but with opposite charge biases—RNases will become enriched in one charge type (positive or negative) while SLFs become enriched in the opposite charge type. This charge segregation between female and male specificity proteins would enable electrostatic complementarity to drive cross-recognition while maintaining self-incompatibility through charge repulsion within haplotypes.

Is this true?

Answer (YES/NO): NO